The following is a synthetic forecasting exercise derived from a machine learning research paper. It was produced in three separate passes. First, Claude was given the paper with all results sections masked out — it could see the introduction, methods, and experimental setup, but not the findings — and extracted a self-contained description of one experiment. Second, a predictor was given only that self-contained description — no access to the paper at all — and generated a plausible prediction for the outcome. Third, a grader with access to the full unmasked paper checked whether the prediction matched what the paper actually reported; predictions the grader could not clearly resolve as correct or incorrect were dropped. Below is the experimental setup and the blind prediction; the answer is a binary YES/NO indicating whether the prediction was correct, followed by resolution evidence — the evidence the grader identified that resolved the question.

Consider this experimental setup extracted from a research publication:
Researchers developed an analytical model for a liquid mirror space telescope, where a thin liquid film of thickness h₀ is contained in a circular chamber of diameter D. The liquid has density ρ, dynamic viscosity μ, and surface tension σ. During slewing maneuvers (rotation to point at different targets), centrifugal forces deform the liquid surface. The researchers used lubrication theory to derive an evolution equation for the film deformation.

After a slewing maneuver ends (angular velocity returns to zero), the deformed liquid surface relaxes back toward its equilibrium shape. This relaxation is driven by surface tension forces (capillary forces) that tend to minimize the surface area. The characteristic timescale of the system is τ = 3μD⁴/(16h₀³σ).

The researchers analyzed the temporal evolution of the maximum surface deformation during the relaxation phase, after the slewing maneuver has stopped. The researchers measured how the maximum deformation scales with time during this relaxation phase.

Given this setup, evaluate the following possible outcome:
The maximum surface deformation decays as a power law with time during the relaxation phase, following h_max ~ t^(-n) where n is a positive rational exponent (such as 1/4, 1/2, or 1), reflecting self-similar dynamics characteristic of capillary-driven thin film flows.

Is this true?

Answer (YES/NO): YES